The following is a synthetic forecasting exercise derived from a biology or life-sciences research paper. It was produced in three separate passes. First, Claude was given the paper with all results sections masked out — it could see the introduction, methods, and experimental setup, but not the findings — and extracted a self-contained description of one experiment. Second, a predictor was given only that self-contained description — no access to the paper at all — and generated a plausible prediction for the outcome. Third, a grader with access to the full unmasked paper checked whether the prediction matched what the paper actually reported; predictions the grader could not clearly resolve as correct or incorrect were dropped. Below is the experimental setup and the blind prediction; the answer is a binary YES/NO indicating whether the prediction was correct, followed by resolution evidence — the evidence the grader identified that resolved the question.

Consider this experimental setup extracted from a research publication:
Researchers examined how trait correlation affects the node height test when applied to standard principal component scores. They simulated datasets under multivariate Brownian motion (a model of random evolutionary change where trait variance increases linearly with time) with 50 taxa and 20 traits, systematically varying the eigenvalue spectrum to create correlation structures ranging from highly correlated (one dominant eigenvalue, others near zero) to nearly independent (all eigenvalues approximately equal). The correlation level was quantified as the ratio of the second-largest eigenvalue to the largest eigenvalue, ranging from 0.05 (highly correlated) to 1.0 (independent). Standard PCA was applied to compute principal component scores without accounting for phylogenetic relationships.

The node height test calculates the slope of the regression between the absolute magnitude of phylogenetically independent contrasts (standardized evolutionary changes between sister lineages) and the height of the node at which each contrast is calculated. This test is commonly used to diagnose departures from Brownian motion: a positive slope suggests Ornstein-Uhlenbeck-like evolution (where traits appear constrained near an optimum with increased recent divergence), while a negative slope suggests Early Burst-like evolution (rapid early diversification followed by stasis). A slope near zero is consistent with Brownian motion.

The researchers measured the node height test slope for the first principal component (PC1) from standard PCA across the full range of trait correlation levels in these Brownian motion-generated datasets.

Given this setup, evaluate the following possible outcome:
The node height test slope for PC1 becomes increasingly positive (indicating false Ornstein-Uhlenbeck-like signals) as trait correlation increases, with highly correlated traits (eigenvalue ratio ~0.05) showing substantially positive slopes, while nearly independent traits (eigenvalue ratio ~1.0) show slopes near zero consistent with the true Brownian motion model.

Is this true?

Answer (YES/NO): NO